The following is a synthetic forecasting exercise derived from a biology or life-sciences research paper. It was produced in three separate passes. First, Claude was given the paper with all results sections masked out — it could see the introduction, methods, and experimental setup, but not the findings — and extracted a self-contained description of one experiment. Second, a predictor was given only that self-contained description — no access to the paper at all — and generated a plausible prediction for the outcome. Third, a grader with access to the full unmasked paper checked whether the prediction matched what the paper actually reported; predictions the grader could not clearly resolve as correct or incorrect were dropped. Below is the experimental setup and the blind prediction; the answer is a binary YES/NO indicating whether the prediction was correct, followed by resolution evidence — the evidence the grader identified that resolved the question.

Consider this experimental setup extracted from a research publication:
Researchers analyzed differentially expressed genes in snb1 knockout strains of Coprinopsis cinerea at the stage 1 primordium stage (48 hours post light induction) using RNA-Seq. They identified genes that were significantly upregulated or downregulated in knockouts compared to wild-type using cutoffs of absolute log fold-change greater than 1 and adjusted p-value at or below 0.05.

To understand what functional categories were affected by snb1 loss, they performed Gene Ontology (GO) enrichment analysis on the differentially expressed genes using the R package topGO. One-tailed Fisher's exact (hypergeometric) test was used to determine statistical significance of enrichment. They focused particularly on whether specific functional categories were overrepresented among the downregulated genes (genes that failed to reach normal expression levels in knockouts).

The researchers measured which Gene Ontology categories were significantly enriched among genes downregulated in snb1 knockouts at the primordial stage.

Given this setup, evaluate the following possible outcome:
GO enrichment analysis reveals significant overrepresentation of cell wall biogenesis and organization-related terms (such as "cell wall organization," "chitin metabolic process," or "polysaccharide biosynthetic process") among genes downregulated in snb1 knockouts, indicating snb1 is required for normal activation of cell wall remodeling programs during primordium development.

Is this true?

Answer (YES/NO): YES